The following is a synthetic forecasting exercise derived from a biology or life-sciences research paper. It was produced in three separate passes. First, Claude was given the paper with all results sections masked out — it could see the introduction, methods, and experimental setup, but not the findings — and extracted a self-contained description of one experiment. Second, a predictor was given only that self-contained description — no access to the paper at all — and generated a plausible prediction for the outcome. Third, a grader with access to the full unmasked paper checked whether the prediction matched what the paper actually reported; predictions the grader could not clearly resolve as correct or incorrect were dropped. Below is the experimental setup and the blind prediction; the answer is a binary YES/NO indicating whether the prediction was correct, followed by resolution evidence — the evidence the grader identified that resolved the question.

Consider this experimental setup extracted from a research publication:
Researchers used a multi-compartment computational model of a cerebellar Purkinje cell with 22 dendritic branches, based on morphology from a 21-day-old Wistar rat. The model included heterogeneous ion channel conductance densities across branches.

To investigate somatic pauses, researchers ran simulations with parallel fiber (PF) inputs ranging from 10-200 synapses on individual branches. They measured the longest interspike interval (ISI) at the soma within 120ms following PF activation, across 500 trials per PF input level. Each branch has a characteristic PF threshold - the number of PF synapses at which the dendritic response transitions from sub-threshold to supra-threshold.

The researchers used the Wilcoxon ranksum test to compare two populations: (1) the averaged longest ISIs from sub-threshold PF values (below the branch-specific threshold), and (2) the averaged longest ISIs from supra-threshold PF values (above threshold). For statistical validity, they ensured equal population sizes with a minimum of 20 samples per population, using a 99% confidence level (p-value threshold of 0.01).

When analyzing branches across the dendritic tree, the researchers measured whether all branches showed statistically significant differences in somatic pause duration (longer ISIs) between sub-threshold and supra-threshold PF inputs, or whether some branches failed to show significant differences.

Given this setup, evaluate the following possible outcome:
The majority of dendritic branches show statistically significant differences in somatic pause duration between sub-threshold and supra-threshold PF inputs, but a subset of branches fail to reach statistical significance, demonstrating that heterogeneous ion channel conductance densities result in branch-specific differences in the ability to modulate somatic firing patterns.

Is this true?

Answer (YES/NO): YES